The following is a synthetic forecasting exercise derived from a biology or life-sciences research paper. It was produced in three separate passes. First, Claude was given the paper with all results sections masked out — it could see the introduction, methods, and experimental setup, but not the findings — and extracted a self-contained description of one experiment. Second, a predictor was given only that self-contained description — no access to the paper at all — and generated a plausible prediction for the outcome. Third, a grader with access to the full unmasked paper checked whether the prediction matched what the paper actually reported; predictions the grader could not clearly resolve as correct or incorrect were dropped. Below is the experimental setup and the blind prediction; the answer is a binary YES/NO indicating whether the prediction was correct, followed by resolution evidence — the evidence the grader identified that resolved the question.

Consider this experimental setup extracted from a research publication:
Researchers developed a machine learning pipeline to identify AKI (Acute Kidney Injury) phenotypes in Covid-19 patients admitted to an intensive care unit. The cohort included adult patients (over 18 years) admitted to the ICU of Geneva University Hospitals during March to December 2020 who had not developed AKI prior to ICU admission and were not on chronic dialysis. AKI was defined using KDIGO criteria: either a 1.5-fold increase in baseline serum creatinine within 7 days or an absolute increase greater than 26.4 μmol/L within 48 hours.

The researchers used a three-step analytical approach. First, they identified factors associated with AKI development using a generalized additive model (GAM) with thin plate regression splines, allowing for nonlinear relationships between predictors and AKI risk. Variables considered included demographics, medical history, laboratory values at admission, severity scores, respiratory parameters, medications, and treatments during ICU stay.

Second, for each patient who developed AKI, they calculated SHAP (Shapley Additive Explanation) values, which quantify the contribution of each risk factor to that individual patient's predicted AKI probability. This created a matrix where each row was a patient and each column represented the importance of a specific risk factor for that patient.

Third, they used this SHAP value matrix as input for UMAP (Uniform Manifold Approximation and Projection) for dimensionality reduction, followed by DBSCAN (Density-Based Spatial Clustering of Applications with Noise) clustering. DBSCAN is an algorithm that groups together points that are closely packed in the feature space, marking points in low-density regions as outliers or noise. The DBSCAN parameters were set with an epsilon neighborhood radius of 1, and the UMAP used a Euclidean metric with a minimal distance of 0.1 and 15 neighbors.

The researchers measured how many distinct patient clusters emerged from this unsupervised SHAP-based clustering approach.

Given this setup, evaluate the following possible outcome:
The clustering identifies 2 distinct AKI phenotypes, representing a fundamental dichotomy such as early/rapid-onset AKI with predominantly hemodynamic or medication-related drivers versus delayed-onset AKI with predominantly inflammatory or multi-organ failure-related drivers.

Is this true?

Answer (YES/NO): NO